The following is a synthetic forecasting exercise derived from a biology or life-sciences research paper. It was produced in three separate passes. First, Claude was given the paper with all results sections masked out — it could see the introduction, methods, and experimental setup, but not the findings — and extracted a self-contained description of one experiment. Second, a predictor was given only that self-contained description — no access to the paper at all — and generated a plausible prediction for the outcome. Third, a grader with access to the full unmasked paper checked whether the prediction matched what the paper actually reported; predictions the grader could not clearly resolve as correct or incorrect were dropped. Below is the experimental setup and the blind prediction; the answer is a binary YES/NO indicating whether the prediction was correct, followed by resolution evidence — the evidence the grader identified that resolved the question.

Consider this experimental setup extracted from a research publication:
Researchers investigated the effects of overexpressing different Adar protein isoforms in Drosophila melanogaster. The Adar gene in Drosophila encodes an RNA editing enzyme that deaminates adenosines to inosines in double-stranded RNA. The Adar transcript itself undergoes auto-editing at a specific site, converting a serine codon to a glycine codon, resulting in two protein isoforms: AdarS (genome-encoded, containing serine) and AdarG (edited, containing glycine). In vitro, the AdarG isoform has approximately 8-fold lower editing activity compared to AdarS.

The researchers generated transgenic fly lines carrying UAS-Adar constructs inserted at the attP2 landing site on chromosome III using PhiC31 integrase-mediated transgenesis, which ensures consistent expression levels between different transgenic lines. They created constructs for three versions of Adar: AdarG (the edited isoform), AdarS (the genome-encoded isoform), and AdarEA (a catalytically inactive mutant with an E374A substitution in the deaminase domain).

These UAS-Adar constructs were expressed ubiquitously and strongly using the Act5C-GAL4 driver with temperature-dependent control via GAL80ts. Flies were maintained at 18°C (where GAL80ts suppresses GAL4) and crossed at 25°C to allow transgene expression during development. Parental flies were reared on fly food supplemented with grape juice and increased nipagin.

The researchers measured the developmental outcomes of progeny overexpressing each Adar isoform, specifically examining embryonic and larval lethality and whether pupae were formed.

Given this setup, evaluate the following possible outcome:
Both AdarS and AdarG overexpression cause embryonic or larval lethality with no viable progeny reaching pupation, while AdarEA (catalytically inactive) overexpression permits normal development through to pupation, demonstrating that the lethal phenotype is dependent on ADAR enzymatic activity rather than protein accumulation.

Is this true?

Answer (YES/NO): NO